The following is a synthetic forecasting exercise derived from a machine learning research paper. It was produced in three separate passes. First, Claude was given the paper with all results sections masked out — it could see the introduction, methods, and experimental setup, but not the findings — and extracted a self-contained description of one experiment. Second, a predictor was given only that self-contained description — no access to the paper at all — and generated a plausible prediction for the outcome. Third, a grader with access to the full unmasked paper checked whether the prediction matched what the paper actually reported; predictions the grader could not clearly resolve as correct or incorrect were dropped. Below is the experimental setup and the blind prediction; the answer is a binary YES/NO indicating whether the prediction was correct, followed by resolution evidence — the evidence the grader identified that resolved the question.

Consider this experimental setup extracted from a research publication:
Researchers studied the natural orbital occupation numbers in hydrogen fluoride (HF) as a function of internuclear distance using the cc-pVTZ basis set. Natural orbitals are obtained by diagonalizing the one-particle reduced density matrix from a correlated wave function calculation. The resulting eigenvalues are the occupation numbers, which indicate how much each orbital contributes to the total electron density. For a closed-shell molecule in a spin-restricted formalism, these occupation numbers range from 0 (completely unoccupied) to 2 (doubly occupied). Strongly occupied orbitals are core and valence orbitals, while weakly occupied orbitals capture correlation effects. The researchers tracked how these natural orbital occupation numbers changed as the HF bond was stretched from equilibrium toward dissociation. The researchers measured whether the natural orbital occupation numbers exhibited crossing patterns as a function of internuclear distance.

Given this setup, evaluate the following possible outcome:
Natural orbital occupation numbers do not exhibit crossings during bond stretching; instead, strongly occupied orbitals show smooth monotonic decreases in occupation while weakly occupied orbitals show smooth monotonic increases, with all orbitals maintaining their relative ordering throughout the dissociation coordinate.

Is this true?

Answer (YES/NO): NO